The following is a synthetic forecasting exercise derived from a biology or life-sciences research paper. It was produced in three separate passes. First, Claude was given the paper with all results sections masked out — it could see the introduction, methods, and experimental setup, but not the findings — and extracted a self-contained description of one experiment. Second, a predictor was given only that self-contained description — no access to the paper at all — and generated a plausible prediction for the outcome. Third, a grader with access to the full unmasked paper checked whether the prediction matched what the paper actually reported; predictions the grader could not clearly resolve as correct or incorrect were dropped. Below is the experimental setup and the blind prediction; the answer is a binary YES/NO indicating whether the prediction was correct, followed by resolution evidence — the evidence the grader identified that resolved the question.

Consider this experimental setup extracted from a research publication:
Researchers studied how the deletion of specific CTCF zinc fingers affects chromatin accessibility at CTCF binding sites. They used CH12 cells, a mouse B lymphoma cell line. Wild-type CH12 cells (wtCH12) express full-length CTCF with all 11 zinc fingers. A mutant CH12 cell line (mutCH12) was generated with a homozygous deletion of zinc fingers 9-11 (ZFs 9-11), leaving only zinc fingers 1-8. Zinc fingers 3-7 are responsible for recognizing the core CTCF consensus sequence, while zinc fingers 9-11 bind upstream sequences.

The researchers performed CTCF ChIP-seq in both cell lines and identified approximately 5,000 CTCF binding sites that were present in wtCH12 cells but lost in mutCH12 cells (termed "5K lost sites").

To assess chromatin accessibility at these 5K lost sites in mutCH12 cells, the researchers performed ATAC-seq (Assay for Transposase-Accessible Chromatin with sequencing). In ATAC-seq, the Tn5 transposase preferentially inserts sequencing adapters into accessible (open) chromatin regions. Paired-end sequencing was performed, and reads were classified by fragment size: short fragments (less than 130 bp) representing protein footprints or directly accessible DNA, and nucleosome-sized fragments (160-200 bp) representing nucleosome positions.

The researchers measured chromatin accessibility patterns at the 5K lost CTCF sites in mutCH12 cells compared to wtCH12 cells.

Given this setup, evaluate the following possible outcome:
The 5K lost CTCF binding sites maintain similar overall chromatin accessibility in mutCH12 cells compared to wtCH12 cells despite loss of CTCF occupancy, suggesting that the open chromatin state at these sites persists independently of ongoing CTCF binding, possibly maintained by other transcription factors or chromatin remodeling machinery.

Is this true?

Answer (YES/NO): NO